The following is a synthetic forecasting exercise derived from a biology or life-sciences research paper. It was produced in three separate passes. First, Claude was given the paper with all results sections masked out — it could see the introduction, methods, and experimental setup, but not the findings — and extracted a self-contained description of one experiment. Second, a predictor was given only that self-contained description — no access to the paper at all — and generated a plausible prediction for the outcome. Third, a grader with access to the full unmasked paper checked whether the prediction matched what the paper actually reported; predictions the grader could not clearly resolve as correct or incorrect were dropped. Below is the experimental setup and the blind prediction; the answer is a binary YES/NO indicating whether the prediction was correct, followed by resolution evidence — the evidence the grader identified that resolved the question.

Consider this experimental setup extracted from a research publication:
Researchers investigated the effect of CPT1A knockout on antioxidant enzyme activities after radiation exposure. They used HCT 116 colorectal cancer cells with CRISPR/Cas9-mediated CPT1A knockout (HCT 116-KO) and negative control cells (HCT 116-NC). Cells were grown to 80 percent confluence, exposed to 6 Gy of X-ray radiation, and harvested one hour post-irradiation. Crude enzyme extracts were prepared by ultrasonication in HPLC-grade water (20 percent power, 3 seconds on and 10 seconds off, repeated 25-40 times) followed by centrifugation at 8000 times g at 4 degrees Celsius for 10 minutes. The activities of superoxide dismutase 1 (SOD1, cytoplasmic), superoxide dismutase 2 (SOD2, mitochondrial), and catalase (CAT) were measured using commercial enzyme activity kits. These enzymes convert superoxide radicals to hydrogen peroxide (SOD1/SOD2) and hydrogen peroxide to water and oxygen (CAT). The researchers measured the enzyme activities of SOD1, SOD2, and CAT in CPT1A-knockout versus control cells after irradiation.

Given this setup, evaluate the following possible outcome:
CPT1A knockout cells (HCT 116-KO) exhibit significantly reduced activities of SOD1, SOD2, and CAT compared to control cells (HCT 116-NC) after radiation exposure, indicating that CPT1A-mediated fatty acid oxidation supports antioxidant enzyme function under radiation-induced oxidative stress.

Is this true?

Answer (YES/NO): NO